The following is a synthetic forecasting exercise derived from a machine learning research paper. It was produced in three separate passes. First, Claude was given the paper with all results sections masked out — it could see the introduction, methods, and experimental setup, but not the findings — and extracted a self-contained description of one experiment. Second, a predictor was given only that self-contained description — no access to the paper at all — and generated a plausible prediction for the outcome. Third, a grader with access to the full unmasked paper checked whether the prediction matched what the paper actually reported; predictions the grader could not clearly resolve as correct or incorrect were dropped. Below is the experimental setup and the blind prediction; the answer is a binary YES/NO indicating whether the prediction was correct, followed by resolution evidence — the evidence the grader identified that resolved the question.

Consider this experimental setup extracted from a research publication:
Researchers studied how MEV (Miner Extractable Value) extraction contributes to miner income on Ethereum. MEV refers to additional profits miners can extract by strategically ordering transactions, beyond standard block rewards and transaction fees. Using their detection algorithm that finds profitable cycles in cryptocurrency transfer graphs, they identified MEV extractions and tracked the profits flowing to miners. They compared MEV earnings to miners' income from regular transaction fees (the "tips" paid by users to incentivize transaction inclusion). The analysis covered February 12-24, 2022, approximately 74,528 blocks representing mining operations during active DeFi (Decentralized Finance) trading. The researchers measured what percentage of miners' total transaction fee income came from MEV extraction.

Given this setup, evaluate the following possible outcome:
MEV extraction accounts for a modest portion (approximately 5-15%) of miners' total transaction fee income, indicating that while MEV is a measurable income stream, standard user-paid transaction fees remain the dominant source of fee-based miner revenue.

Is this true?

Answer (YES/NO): YES